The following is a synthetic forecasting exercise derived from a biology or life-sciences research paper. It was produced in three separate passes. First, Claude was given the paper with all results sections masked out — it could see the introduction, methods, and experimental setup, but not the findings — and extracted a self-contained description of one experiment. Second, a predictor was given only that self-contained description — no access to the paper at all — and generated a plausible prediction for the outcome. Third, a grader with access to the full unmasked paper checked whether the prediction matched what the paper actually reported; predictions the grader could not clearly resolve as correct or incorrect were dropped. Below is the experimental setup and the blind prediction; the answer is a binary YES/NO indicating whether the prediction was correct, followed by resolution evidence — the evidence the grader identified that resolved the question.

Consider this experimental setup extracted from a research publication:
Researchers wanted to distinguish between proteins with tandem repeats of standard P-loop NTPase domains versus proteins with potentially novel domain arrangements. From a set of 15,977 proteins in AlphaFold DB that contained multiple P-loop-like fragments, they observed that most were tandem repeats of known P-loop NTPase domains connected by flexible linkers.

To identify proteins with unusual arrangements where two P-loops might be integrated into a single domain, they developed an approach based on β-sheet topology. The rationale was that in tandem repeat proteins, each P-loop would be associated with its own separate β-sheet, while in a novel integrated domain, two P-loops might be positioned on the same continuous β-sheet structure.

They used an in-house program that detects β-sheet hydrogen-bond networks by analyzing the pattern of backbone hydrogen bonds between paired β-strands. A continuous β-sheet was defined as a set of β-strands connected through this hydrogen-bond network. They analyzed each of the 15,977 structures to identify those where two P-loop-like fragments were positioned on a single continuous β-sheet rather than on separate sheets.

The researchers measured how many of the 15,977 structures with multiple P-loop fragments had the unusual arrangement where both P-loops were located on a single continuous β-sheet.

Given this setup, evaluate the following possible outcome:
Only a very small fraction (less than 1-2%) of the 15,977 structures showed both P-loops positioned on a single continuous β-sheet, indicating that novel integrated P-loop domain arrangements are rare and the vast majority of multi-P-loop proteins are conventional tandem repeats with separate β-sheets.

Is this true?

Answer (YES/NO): NO